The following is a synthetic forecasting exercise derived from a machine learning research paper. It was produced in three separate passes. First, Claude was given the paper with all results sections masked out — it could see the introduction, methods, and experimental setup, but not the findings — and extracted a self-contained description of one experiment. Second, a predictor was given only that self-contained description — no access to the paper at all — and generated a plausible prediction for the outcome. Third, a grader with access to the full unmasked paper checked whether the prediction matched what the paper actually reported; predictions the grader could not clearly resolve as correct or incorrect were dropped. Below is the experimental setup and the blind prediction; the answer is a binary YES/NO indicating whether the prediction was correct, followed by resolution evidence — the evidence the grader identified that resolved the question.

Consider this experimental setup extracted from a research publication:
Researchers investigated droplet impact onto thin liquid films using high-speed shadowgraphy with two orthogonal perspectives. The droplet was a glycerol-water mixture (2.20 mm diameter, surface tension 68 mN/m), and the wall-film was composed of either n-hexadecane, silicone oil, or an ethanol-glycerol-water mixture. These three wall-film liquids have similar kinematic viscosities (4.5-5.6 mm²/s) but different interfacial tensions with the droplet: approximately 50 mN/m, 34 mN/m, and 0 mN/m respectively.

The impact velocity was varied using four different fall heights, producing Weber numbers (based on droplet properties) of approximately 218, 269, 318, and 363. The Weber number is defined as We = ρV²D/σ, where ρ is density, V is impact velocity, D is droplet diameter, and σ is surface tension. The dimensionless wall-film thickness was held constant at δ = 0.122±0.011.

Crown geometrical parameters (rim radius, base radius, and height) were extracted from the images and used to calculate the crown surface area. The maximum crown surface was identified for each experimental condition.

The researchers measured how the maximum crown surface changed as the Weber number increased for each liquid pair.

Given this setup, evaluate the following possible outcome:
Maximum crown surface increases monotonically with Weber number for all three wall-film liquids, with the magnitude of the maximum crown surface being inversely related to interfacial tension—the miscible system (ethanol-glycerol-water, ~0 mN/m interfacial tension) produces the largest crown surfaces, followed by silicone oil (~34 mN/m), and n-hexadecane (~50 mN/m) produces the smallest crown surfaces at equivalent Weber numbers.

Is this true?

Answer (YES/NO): YES